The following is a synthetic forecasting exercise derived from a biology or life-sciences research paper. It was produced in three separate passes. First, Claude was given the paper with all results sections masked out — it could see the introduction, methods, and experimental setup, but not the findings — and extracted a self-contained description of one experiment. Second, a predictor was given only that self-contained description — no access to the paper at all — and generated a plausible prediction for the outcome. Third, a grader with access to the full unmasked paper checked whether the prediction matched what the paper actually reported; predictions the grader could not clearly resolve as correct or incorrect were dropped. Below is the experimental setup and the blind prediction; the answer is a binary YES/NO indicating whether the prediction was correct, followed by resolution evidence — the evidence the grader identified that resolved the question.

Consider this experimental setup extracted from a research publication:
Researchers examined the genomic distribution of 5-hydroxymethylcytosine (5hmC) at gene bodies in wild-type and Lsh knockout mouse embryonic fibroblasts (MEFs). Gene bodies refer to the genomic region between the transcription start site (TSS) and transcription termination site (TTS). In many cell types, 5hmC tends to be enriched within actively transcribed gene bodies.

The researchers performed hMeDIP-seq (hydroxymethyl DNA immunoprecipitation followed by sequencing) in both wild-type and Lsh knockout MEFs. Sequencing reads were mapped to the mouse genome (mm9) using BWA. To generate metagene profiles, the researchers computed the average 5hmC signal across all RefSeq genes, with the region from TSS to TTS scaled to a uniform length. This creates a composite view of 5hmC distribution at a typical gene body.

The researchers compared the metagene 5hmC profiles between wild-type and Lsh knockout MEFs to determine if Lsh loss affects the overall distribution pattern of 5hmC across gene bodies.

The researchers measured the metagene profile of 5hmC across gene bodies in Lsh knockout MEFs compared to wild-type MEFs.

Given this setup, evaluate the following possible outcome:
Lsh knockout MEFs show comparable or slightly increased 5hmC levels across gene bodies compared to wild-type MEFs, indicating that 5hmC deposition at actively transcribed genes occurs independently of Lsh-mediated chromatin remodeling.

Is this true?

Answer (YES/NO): NO